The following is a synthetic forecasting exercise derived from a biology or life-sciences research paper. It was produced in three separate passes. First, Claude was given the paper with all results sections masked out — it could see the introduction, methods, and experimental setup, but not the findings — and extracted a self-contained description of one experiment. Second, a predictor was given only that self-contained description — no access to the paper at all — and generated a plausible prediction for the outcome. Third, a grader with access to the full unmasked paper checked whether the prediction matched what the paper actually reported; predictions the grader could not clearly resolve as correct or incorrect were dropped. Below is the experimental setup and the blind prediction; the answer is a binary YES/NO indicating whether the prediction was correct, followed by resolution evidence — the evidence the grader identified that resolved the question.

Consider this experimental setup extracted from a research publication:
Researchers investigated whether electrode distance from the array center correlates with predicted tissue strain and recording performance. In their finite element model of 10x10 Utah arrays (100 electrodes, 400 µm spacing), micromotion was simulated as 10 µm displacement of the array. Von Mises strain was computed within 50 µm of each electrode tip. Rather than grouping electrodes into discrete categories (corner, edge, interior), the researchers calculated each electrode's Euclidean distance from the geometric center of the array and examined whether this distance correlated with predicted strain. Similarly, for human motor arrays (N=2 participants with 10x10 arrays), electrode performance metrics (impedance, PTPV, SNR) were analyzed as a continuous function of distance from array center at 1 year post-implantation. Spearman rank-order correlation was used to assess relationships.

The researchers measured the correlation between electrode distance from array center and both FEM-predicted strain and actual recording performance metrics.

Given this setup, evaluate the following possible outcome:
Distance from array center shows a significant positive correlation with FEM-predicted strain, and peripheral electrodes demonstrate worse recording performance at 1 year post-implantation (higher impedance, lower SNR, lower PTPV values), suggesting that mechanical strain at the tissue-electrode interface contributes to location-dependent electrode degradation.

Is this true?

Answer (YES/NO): NO